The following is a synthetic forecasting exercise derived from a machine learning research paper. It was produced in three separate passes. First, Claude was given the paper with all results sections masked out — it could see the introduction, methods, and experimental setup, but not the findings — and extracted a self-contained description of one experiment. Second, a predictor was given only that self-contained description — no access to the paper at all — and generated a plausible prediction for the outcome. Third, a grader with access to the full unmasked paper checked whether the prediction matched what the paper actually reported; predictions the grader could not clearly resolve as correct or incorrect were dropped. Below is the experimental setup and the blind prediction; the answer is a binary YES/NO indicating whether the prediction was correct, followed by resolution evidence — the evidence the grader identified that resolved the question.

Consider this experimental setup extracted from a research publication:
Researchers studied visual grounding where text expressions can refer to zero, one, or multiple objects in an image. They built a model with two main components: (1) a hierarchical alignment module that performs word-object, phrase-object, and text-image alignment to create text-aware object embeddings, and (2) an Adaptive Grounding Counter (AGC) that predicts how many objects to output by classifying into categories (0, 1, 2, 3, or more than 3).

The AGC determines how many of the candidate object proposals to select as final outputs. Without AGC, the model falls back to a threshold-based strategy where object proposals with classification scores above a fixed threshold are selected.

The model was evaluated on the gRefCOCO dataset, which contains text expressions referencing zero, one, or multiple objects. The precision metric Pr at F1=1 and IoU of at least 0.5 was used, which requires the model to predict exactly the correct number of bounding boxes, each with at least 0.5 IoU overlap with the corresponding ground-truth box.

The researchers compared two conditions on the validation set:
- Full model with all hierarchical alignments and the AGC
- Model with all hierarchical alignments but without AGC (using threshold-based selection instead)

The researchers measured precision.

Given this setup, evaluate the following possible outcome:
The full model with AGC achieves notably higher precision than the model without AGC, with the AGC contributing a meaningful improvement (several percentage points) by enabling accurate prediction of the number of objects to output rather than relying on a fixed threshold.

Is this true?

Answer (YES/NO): YES